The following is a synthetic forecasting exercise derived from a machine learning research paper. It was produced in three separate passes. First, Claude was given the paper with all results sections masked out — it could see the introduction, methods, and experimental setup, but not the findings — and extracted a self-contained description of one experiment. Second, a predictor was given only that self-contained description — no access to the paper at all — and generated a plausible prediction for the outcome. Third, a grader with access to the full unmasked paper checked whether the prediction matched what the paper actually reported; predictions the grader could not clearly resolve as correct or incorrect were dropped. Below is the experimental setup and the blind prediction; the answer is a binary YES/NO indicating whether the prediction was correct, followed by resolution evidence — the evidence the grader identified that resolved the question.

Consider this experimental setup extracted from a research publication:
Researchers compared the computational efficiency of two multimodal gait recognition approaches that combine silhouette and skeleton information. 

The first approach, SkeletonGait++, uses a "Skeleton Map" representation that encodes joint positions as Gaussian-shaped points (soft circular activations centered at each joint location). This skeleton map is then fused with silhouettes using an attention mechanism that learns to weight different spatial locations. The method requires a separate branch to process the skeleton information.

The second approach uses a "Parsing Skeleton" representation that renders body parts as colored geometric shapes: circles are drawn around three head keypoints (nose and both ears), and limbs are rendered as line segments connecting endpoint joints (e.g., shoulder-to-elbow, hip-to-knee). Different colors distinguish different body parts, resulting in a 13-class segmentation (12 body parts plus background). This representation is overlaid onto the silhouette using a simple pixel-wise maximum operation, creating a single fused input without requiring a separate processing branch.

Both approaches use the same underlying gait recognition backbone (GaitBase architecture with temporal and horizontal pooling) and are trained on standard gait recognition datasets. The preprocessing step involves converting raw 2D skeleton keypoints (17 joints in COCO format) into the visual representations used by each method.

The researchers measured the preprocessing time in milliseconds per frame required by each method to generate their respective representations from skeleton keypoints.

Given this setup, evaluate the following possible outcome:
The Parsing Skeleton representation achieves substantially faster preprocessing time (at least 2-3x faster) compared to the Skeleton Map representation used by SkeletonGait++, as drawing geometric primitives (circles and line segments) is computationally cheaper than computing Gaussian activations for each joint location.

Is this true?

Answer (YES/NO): YES